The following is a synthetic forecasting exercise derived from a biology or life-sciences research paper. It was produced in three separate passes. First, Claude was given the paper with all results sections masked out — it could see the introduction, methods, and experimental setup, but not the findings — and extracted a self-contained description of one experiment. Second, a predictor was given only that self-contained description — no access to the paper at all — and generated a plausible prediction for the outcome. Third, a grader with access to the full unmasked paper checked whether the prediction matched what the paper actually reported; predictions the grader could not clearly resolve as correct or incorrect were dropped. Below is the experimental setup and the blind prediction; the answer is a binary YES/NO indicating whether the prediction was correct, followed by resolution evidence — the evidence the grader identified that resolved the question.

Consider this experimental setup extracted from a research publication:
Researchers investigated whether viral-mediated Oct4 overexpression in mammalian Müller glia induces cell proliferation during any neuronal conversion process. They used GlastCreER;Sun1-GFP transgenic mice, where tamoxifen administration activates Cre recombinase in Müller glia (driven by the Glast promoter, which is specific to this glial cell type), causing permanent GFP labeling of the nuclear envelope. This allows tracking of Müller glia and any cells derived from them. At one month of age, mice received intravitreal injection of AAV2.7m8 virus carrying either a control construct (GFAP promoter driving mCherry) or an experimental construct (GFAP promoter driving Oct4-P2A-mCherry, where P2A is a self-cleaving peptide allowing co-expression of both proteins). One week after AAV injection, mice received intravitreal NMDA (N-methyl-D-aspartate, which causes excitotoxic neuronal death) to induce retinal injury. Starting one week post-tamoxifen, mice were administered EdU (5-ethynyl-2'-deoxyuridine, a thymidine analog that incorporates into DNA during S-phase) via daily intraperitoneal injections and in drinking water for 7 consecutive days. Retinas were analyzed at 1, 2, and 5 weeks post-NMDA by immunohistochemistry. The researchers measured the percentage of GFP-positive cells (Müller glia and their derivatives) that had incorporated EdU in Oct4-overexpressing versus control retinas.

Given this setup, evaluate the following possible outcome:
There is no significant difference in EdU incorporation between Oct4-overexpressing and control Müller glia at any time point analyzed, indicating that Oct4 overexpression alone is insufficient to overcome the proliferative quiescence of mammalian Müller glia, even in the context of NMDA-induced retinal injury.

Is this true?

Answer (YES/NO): NO